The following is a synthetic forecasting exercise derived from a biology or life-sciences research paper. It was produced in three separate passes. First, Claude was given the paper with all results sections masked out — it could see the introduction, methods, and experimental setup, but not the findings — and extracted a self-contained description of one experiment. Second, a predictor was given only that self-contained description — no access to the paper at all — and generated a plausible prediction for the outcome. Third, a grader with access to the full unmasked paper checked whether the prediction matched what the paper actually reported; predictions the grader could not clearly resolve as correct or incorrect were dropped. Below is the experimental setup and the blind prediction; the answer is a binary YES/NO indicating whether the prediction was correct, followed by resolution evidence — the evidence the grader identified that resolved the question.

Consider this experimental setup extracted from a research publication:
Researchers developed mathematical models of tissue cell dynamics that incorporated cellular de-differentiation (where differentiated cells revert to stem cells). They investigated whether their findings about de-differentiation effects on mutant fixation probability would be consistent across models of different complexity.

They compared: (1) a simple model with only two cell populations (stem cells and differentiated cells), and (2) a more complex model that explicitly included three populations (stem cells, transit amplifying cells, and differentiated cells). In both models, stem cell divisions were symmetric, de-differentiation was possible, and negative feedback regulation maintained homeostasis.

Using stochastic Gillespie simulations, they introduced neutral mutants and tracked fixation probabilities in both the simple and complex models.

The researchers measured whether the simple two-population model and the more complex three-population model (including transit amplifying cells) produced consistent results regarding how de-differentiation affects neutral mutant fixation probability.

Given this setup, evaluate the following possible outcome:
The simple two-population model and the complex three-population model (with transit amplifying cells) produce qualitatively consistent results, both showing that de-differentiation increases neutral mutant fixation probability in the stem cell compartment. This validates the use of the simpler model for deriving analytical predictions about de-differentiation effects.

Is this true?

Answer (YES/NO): NO